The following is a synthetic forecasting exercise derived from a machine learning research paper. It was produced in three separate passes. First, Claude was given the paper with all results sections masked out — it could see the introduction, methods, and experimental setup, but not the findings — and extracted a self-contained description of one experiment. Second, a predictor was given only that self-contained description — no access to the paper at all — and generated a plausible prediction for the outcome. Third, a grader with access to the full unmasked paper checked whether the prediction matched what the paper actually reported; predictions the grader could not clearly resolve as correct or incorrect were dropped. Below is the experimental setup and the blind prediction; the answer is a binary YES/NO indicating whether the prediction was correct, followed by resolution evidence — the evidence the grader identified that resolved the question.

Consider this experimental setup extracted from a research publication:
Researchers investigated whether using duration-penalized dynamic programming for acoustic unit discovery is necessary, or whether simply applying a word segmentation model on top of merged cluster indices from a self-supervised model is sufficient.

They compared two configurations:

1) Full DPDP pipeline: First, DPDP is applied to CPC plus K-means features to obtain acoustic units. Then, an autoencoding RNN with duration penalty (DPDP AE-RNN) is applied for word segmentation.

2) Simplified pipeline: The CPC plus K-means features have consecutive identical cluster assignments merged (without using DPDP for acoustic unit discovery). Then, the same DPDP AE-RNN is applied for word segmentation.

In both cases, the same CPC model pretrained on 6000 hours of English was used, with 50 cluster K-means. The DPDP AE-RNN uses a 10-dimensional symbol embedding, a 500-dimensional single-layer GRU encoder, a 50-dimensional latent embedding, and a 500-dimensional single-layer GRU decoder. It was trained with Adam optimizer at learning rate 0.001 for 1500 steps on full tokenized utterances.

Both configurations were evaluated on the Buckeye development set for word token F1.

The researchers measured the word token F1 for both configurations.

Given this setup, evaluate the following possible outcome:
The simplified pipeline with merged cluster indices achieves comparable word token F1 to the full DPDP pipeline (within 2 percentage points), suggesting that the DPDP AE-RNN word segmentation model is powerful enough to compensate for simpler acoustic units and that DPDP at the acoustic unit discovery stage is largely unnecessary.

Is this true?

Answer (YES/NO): NO